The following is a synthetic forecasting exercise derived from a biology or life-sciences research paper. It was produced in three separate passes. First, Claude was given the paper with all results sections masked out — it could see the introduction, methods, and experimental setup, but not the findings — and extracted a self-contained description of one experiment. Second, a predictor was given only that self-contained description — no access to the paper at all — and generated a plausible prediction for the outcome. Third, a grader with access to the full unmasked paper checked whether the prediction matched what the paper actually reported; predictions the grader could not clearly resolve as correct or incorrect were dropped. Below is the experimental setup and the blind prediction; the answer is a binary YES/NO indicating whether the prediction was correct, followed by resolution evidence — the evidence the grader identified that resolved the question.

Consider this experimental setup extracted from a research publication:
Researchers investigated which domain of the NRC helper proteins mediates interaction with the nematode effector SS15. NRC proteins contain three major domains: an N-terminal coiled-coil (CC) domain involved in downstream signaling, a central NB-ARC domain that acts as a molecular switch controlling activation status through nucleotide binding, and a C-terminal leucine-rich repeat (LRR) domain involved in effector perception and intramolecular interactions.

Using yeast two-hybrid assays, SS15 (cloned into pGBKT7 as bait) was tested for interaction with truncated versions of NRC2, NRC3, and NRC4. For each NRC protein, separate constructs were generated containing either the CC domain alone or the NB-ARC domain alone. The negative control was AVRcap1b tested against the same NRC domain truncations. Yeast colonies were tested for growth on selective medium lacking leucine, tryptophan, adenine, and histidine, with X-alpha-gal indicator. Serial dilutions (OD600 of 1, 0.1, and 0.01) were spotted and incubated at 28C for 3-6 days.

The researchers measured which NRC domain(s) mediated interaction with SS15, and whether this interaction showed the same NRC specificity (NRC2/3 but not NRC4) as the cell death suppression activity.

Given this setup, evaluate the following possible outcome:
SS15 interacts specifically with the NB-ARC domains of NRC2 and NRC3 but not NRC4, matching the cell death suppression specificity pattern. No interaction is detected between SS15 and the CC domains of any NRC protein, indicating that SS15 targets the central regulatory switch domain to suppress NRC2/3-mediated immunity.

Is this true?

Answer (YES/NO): NO